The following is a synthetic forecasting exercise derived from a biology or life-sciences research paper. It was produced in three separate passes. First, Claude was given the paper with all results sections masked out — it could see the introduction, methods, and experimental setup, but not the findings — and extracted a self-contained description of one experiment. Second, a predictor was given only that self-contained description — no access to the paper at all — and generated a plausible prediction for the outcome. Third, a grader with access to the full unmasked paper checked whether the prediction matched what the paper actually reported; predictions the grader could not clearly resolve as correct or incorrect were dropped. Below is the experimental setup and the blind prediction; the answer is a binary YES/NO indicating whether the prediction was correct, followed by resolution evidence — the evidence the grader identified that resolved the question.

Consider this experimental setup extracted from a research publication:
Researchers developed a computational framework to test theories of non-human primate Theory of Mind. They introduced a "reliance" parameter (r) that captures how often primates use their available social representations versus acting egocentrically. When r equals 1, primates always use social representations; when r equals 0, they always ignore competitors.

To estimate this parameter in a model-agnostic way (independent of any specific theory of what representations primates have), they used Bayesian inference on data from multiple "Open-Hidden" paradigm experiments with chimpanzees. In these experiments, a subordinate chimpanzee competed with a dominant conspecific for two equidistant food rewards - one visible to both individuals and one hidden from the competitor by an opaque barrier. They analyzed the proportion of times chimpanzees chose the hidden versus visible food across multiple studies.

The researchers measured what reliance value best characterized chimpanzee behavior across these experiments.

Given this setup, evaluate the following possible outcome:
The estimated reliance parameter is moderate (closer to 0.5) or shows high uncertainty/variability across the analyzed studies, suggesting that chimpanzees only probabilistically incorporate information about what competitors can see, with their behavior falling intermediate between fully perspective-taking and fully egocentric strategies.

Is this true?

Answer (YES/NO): YES